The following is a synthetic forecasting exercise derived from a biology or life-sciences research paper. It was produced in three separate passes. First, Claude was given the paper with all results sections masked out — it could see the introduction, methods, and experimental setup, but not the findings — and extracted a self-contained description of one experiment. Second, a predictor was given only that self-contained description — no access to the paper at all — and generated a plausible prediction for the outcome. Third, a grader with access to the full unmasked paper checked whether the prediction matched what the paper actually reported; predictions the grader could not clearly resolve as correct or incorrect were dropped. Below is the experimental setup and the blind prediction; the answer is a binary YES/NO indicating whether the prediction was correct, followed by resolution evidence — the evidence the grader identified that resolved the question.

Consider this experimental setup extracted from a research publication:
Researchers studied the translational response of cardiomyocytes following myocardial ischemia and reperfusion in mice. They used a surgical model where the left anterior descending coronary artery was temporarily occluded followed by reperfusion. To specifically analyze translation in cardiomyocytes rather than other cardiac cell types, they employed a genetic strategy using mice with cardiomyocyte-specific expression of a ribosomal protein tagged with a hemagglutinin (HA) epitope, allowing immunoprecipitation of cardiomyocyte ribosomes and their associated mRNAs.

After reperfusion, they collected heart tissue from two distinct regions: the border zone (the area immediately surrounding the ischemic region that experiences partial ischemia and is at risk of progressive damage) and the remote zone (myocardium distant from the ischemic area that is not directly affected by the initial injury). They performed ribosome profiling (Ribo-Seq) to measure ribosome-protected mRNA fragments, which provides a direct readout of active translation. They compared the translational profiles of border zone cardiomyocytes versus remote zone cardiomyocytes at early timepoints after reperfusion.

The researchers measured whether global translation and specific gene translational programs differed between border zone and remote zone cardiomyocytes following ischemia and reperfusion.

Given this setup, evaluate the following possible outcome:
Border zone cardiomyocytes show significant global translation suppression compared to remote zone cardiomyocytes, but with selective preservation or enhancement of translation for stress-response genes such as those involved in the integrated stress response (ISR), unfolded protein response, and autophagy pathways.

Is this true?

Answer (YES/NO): NO